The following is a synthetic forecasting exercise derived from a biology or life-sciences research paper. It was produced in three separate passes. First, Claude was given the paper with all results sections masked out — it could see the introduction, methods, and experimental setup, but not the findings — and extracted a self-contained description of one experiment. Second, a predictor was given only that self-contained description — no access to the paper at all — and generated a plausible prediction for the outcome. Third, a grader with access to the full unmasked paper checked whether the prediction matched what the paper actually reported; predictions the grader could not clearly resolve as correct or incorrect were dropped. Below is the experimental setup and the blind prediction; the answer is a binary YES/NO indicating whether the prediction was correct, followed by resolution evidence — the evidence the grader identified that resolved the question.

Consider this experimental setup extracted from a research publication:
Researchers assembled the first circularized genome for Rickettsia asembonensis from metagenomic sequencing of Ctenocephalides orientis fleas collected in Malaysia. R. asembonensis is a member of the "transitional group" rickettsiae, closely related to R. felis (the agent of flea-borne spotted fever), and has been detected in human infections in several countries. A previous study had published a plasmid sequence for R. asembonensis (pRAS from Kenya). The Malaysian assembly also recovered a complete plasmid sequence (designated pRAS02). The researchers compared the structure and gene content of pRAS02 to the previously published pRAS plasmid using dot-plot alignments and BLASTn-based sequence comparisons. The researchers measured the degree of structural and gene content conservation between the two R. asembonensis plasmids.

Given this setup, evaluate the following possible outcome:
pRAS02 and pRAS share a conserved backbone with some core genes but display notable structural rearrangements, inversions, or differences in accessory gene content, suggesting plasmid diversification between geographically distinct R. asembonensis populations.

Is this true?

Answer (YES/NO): NO